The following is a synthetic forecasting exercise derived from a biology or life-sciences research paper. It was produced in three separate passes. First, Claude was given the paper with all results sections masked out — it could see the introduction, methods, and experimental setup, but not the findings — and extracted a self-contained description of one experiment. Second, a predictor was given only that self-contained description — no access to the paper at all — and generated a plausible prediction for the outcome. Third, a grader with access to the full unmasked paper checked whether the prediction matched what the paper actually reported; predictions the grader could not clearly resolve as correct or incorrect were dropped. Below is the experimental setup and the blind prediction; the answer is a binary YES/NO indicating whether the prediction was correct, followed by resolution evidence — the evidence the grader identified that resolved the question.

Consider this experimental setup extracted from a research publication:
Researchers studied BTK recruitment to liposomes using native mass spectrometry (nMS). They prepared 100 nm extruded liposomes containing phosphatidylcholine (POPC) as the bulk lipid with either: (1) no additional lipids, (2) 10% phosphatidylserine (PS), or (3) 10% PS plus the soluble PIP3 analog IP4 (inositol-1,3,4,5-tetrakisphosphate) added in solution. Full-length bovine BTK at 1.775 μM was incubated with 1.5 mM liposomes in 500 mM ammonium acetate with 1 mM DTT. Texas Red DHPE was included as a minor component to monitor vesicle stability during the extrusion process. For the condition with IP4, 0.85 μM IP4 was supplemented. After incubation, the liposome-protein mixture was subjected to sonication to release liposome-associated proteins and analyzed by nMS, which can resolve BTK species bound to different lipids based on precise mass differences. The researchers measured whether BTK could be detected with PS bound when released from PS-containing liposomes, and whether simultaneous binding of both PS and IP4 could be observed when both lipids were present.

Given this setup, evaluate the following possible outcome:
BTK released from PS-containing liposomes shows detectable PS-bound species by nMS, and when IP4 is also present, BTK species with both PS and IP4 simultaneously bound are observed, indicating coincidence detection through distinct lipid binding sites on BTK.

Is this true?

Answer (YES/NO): YES